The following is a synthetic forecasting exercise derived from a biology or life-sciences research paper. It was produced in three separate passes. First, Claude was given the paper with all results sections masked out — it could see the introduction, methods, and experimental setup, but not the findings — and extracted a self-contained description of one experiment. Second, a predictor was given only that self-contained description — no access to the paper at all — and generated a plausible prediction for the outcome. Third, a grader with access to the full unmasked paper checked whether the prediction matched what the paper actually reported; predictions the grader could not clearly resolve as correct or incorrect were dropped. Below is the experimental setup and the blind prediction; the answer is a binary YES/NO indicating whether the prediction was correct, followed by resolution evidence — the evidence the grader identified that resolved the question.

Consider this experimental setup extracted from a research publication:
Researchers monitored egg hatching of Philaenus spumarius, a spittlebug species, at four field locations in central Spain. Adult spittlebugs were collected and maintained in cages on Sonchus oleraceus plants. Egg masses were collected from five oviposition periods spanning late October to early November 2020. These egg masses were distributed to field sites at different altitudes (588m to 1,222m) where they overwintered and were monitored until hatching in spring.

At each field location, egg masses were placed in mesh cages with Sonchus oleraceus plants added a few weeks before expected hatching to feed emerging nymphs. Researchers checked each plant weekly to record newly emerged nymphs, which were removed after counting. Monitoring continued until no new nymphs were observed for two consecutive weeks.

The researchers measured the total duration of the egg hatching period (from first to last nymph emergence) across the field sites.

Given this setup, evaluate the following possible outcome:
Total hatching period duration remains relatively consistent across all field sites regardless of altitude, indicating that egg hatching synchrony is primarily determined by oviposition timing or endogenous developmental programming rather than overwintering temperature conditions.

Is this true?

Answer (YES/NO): NO